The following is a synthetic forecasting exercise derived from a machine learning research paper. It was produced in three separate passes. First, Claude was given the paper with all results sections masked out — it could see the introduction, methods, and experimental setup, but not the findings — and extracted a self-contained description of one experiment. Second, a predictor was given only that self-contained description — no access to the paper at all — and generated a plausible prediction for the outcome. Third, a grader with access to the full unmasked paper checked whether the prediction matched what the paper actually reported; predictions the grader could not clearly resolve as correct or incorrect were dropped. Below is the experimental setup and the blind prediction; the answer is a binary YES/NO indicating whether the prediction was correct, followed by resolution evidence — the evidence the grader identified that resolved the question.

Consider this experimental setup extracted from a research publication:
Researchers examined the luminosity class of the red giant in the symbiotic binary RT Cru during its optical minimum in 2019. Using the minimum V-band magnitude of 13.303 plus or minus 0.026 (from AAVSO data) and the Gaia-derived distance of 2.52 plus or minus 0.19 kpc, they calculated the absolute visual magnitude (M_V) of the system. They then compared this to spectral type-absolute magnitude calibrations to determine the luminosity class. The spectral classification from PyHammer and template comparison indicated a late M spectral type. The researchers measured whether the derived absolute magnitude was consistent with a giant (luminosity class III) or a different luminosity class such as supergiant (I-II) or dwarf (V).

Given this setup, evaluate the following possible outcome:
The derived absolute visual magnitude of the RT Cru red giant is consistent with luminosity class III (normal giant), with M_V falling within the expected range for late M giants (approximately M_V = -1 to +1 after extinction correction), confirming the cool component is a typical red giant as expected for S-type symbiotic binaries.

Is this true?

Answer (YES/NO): YES